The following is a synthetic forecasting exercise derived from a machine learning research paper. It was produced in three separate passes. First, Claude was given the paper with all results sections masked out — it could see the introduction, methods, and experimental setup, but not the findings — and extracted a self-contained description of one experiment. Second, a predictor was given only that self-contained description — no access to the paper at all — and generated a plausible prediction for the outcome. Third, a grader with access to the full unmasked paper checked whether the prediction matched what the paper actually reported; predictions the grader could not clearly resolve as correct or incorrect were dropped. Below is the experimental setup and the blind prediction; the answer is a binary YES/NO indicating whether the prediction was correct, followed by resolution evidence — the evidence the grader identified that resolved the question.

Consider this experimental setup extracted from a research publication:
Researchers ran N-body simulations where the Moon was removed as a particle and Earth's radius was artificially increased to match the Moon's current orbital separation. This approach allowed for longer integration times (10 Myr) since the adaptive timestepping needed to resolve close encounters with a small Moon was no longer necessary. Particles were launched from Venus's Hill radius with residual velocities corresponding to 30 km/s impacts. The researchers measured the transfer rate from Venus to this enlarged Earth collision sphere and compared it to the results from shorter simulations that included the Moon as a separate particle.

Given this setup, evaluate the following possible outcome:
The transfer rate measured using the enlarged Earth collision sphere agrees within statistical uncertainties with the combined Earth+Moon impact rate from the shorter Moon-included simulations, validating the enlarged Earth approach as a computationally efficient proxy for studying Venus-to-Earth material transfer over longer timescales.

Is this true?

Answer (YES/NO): NO